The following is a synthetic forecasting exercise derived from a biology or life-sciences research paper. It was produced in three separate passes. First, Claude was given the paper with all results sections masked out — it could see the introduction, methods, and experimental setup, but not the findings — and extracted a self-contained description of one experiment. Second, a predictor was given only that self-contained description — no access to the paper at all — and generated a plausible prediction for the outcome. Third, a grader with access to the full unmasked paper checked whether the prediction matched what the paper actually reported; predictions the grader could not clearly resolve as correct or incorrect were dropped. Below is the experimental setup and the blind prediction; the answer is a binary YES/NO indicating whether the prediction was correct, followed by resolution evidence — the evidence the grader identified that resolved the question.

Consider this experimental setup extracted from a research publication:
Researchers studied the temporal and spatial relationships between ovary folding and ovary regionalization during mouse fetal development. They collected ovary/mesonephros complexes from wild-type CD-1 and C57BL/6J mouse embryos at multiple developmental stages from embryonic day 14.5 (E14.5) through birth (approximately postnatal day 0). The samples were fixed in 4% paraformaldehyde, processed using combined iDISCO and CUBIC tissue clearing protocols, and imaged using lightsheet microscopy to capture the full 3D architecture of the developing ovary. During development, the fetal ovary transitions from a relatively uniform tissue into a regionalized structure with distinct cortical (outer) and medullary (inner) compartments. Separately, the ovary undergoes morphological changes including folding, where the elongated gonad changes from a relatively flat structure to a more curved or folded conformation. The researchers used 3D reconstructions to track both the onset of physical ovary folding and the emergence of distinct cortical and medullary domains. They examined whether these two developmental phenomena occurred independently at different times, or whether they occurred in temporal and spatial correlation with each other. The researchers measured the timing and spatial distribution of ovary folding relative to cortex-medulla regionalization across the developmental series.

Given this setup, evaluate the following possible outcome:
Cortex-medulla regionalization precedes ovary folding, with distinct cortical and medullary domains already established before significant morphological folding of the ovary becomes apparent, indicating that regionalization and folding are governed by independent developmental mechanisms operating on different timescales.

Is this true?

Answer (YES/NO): NO